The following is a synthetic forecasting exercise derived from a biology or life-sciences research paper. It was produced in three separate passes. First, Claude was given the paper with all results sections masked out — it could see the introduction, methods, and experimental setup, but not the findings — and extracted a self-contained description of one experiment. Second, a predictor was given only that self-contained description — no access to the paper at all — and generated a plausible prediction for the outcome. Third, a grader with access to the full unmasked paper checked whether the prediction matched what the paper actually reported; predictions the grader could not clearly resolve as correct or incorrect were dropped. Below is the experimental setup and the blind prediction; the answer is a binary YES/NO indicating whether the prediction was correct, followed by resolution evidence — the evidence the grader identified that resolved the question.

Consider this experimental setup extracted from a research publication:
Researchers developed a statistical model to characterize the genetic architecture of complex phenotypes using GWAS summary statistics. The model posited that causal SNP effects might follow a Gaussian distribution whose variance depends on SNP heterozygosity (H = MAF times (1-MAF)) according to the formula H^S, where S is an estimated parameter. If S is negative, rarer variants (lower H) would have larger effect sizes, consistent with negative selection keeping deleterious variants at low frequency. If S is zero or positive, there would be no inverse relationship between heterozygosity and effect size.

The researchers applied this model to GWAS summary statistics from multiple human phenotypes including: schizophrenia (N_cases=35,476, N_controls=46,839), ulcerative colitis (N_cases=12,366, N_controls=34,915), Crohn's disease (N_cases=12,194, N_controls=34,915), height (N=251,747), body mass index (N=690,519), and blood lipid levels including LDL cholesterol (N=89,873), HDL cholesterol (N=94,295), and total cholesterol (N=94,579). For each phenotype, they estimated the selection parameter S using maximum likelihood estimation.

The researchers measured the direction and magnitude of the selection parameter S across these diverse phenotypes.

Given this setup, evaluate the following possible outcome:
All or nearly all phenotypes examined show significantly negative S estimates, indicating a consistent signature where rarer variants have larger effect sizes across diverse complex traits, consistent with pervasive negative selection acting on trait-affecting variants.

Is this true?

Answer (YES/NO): YES